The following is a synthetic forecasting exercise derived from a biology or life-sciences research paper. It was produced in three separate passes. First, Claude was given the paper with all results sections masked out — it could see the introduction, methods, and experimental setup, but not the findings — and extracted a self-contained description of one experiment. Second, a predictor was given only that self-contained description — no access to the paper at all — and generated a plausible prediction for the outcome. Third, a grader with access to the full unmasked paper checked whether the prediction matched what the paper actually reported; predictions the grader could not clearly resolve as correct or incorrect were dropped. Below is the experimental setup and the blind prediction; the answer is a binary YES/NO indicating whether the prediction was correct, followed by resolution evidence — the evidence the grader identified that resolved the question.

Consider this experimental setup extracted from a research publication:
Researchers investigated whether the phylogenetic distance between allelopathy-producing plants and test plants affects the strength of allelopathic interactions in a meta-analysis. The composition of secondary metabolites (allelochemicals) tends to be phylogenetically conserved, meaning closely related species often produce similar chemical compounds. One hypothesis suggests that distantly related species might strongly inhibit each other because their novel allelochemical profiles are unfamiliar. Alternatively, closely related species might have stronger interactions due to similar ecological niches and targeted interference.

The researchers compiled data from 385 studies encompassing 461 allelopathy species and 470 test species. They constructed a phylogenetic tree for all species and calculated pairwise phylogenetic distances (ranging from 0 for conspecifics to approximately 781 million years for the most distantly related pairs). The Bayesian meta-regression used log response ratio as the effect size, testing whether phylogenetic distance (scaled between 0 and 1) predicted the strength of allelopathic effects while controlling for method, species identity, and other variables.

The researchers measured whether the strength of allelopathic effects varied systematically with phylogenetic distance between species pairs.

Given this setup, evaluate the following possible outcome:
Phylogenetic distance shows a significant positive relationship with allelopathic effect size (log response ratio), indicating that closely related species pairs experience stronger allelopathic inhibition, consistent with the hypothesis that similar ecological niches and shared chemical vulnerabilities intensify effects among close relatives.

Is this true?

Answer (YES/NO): NO